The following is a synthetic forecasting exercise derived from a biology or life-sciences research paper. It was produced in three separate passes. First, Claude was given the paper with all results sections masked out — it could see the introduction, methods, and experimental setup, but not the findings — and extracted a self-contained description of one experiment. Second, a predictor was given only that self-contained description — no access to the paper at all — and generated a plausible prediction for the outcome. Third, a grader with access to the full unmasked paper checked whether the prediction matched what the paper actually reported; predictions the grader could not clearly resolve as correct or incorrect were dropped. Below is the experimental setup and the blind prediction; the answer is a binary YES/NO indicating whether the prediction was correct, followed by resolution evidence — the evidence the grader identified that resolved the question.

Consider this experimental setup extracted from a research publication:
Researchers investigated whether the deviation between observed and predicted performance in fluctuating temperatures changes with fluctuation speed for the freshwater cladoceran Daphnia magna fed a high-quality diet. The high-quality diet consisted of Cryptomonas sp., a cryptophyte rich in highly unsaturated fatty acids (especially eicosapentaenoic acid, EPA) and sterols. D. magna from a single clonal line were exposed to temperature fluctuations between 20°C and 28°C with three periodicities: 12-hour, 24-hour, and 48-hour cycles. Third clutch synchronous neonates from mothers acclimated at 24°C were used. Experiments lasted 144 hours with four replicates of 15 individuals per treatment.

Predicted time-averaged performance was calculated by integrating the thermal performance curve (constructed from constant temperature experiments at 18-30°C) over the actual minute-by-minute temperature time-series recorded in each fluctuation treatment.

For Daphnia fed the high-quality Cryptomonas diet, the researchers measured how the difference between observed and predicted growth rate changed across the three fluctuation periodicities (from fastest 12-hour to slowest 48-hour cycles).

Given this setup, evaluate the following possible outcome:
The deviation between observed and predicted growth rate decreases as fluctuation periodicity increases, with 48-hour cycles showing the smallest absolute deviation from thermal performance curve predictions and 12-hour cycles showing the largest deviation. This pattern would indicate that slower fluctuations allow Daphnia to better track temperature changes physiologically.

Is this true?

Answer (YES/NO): YES